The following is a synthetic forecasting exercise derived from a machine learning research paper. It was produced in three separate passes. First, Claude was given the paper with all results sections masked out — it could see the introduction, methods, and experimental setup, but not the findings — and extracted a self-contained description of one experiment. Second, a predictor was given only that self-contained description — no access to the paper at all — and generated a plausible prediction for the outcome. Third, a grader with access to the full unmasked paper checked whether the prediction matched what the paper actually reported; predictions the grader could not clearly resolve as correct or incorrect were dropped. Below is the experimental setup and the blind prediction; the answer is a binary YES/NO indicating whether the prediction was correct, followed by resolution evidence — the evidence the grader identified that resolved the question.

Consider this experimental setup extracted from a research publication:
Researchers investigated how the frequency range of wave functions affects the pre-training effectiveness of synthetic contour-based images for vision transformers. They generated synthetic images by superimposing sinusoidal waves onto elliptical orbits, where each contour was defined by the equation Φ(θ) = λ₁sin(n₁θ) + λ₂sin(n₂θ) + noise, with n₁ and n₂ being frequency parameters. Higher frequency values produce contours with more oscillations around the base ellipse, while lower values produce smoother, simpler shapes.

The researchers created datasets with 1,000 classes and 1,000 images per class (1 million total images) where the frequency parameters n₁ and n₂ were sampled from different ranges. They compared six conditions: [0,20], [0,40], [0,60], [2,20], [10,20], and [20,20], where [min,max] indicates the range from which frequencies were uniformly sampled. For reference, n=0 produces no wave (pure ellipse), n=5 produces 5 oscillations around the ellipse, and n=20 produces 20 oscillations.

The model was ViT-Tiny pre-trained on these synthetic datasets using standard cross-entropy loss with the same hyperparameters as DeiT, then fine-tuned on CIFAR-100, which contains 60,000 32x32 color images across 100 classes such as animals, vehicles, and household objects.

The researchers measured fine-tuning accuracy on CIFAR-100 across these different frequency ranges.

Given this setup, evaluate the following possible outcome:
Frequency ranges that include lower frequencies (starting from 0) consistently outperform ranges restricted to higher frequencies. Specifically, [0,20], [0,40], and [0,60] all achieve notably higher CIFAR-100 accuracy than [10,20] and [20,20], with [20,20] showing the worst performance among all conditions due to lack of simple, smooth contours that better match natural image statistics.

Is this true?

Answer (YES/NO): NO